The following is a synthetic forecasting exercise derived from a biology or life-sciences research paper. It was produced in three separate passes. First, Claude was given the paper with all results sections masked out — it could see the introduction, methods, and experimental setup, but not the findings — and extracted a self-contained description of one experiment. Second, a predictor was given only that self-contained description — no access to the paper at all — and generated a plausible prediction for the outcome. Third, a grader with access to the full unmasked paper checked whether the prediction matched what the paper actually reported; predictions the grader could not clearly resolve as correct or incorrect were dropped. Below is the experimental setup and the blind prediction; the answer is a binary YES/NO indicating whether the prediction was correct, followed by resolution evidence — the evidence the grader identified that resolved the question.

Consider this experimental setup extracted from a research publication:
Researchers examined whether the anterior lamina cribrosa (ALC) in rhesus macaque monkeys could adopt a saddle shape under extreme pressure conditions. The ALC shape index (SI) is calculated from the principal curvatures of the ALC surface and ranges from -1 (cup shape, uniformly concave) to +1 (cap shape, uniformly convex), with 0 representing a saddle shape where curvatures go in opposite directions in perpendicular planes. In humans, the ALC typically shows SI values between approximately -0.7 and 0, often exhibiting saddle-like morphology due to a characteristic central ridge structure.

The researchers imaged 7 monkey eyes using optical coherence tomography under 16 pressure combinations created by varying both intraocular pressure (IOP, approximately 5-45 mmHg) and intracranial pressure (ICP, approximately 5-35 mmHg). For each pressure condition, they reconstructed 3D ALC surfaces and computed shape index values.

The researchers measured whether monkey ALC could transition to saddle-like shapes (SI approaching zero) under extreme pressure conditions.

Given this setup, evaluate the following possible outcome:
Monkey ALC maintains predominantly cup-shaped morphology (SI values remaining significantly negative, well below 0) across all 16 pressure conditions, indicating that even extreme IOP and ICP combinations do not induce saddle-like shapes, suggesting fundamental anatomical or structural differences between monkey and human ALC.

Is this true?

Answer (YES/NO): NO